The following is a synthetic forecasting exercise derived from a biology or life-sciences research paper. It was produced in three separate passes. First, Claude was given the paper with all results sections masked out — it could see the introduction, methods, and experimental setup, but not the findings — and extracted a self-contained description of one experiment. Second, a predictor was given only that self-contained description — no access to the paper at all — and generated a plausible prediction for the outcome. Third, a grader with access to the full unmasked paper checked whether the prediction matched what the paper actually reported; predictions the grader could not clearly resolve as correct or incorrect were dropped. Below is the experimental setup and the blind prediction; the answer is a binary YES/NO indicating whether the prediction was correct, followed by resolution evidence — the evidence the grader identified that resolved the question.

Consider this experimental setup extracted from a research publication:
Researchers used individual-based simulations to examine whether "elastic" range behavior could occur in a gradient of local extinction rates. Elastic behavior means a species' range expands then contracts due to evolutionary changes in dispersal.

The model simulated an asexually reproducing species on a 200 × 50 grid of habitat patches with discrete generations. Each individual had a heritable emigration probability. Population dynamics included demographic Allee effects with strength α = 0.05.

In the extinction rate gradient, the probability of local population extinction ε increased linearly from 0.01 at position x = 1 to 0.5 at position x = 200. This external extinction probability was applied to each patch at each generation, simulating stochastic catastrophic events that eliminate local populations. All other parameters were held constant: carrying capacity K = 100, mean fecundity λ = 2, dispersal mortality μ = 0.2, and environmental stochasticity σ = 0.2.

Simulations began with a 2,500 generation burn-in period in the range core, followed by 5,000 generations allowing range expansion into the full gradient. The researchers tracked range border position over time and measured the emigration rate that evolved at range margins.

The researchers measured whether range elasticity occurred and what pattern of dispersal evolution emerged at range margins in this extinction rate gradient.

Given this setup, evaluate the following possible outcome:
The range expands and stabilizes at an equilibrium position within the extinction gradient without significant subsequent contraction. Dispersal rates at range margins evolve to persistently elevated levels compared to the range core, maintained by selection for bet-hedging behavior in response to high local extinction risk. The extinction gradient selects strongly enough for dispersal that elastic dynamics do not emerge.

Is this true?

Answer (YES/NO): YES